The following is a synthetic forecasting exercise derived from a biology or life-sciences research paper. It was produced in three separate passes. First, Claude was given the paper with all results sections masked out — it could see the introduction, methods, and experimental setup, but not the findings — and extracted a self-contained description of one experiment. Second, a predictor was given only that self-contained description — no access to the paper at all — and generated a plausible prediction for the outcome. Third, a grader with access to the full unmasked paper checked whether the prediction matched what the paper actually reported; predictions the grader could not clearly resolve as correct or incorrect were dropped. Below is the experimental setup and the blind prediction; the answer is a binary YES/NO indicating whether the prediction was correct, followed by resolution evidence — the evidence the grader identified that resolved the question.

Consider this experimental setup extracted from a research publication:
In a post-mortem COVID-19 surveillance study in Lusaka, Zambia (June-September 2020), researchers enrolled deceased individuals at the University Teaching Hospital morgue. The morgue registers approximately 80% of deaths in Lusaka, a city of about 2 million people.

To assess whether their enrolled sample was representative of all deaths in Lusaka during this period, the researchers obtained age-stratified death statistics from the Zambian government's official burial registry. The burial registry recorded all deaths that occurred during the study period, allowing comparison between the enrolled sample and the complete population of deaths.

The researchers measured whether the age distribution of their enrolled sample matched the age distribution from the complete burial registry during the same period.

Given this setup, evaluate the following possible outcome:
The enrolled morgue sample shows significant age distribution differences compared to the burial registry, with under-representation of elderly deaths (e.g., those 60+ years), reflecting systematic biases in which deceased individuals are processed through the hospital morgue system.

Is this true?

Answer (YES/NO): NO